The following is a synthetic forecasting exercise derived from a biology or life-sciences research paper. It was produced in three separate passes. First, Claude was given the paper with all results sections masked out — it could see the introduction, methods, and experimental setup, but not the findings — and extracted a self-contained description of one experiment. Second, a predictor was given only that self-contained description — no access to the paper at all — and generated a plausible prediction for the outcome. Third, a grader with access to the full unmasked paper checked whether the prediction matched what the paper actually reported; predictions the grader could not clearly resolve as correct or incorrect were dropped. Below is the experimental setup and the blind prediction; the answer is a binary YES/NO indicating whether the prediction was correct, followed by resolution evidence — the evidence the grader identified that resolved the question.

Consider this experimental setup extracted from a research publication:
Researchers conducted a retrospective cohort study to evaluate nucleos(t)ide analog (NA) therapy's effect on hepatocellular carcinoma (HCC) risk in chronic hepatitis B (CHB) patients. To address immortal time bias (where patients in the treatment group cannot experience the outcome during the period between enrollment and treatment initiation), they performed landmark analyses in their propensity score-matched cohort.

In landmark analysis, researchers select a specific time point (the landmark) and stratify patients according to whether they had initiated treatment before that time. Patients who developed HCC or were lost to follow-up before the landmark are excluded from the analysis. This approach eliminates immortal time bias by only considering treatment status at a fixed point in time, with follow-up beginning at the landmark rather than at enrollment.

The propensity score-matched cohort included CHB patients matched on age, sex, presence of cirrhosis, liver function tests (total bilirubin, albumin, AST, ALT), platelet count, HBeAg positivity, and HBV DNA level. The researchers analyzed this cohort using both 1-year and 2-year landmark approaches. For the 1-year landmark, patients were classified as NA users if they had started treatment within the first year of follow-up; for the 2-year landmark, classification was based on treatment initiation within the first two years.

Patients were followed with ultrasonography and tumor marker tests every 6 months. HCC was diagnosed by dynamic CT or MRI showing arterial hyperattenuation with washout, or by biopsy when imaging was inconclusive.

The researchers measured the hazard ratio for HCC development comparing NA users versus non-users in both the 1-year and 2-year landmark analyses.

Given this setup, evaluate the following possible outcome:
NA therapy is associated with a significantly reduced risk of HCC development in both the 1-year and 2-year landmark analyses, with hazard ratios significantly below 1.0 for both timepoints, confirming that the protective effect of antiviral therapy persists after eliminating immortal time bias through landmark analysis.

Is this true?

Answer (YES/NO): NO